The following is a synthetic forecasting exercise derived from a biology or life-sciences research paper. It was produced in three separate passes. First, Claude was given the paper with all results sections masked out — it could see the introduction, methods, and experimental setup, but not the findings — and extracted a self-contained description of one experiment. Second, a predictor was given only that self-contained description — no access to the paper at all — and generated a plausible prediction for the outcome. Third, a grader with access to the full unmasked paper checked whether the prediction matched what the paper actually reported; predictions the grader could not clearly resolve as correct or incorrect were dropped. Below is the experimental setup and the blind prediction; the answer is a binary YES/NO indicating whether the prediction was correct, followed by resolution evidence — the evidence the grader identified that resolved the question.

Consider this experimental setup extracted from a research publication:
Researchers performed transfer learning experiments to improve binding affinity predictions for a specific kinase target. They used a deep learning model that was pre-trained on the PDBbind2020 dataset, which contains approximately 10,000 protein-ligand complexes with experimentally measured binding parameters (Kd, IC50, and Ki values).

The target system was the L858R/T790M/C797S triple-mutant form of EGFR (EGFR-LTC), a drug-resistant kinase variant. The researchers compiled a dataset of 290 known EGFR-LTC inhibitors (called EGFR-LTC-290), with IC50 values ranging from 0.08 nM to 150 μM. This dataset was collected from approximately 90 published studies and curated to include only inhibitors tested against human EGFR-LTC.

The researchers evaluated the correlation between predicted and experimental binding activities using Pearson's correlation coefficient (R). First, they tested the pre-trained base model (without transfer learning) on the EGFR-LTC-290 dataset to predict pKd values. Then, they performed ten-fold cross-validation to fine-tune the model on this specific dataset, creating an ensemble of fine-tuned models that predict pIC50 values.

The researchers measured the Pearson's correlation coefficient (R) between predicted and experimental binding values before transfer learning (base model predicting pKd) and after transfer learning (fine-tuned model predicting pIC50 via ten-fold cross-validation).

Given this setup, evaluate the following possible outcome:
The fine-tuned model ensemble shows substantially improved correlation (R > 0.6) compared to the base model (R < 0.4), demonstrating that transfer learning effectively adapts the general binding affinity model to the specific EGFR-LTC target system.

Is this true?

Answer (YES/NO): NO